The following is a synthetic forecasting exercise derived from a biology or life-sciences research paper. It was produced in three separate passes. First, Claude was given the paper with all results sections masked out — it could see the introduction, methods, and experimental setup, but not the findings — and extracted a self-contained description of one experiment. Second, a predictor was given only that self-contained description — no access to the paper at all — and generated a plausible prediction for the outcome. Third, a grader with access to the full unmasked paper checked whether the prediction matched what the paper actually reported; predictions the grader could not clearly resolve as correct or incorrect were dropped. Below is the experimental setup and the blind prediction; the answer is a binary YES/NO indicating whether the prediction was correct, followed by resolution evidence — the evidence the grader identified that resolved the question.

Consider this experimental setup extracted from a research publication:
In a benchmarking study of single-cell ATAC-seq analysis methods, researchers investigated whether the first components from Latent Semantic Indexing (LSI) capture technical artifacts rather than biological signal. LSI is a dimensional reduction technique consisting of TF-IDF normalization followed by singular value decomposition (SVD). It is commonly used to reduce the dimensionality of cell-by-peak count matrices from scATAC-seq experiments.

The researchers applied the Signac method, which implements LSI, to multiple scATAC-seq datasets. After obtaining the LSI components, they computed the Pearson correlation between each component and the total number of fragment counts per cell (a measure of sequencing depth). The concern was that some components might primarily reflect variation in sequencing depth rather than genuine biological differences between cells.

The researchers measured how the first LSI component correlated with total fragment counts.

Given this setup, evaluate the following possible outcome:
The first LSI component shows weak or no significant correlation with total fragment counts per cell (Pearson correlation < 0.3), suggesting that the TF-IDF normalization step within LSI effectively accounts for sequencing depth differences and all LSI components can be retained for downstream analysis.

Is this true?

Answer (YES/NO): NO